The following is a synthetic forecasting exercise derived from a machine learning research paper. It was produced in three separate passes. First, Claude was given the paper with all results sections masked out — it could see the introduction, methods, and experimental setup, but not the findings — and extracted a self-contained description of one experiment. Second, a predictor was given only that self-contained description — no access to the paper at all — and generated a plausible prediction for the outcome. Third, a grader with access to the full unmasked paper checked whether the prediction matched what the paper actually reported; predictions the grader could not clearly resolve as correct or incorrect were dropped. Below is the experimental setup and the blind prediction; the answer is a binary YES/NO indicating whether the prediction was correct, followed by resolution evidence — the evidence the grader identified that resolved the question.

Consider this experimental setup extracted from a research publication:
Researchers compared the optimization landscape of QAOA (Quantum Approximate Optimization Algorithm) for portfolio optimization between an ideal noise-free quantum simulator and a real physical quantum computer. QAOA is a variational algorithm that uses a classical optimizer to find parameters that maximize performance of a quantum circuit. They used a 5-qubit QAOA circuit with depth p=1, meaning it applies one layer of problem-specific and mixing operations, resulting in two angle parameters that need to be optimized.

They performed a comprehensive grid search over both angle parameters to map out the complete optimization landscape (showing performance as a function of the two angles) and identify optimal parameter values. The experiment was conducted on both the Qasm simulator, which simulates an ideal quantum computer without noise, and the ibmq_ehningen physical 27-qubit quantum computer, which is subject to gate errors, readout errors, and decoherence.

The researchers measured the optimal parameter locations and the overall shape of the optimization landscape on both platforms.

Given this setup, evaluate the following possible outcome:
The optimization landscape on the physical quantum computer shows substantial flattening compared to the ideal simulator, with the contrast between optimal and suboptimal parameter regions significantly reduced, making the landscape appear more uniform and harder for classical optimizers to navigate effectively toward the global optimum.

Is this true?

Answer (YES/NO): NO